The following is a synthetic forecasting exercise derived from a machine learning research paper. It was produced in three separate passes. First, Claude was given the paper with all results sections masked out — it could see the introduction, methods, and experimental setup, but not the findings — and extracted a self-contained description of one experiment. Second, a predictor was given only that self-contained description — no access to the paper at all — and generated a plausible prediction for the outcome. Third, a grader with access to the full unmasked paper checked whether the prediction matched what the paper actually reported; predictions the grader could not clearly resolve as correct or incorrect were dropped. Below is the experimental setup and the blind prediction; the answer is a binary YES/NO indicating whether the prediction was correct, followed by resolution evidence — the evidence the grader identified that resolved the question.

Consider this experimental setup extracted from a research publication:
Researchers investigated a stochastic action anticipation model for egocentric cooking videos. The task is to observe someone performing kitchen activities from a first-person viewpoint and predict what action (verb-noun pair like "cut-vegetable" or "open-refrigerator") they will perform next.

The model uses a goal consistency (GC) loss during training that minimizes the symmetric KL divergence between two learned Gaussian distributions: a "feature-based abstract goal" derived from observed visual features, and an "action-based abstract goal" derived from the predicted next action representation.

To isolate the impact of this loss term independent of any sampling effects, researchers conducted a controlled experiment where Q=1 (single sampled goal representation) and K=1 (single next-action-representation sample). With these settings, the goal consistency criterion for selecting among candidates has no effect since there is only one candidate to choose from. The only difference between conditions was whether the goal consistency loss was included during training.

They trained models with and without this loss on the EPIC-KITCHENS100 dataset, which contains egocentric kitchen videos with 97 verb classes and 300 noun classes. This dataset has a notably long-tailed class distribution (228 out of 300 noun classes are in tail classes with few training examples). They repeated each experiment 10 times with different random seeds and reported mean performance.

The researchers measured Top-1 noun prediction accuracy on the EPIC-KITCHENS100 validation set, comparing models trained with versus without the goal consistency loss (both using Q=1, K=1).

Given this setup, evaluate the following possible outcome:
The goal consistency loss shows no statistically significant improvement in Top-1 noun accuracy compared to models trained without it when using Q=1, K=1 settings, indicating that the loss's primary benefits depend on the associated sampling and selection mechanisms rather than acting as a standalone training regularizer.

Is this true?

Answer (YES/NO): NO